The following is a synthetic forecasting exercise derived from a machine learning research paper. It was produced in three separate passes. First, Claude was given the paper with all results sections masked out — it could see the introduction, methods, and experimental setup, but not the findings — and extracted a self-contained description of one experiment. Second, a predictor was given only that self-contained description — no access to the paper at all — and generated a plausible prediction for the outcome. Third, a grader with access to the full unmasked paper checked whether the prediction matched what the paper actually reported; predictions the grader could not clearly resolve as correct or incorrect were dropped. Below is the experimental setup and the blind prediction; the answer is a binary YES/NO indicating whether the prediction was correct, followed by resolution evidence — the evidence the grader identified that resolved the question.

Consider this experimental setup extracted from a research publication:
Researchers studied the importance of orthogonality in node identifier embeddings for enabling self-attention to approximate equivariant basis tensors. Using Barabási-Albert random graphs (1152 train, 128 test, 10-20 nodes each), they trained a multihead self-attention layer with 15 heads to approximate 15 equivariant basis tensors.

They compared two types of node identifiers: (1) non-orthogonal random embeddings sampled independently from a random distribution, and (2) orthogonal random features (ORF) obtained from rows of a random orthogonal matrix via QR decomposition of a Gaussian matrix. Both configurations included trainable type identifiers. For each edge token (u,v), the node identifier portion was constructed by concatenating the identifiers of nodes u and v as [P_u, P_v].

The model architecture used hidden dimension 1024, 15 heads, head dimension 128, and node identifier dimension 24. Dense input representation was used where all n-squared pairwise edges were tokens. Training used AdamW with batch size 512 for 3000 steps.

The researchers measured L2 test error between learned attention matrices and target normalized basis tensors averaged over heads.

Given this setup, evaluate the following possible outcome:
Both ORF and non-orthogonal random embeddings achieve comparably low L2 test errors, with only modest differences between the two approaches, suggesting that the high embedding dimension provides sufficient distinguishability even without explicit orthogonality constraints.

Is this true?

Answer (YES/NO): NO